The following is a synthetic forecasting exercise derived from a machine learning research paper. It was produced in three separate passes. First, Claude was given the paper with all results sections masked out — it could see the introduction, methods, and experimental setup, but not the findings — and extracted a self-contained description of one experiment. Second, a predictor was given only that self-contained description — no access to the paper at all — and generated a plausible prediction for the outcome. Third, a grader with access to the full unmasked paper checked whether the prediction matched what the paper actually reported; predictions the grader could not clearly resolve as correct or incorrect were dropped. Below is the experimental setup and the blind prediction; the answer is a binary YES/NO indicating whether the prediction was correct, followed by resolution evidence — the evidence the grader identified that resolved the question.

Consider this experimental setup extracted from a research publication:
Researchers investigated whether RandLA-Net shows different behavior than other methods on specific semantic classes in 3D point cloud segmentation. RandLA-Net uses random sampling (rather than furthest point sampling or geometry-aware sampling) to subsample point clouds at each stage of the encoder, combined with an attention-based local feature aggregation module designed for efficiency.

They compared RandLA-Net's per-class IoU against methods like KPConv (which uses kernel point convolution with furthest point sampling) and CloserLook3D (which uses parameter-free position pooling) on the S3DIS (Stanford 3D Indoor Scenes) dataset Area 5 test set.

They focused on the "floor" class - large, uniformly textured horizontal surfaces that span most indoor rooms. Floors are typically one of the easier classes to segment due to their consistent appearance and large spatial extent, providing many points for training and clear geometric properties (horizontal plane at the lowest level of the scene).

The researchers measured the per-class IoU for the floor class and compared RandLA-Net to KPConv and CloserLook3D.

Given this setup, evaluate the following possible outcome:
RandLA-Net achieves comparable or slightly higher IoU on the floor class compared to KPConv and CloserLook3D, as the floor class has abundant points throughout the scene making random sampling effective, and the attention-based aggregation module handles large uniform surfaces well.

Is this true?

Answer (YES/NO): NO